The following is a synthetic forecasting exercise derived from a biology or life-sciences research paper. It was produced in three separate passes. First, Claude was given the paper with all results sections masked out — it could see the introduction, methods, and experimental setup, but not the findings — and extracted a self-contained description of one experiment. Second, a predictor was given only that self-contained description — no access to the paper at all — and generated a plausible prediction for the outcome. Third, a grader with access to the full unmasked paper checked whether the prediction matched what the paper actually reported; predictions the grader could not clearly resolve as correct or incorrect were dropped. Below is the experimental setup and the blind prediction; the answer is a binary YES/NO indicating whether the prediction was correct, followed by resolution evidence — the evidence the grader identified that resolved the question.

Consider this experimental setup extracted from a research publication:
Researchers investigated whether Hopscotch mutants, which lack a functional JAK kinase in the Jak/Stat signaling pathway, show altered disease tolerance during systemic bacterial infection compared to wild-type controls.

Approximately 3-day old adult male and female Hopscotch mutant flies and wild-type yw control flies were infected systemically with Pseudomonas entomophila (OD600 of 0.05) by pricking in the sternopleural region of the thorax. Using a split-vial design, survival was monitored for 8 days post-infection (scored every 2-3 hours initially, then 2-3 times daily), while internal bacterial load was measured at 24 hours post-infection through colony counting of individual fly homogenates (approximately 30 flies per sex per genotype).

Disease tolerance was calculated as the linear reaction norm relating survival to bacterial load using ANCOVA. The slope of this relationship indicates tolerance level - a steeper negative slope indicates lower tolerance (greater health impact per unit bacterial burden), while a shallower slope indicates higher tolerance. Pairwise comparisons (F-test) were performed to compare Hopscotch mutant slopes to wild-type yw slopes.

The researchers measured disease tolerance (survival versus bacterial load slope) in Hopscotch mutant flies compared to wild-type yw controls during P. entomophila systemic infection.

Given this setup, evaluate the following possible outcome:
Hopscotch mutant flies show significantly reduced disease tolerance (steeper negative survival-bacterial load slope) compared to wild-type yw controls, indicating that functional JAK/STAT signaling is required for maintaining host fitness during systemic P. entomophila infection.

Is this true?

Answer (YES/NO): NO